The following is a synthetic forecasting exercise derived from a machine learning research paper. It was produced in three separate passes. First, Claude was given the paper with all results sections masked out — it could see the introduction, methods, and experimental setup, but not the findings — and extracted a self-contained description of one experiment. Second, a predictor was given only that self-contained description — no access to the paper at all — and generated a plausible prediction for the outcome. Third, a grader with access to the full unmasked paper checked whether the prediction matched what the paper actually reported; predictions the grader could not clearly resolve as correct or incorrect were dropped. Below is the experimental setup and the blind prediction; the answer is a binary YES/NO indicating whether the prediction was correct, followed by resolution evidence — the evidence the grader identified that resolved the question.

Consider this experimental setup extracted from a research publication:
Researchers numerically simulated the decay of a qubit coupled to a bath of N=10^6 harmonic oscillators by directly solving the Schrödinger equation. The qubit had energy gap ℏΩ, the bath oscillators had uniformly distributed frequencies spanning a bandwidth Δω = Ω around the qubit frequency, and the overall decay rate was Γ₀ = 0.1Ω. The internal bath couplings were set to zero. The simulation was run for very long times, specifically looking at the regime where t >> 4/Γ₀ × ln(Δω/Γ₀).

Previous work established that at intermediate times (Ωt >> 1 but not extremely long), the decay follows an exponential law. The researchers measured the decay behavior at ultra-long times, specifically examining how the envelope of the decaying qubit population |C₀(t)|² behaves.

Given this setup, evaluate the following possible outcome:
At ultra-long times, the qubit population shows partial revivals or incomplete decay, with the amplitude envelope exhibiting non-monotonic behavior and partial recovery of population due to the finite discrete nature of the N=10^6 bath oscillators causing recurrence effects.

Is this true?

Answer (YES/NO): NO